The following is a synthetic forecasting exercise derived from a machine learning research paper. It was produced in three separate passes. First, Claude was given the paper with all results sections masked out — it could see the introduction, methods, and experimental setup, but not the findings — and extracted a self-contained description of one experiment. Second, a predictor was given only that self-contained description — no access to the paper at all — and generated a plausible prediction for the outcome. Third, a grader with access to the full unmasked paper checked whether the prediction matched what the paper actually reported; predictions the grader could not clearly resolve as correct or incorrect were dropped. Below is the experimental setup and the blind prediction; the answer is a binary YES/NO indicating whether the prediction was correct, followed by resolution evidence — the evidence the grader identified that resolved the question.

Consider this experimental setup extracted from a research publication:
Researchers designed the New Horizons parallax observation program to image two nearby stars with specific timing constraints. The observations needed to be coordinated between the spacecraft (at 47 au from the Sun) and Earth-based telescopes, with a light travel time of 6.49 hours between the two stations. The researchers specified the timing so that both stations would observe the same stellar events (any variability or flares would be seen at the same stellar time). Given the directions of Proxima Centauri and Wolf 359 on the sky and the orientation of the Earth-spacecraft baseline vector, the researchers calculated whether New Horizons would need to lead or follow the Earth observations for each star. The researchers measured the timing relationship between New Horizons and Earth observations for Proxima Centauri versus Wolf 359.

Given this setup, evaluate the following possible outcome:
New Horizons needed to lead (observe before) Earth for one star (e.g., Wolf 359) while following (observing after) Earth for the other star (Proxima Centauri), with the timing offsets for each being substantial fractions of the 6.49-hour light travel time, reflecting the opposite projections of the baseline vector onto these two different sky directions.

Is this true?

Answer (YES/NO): NO